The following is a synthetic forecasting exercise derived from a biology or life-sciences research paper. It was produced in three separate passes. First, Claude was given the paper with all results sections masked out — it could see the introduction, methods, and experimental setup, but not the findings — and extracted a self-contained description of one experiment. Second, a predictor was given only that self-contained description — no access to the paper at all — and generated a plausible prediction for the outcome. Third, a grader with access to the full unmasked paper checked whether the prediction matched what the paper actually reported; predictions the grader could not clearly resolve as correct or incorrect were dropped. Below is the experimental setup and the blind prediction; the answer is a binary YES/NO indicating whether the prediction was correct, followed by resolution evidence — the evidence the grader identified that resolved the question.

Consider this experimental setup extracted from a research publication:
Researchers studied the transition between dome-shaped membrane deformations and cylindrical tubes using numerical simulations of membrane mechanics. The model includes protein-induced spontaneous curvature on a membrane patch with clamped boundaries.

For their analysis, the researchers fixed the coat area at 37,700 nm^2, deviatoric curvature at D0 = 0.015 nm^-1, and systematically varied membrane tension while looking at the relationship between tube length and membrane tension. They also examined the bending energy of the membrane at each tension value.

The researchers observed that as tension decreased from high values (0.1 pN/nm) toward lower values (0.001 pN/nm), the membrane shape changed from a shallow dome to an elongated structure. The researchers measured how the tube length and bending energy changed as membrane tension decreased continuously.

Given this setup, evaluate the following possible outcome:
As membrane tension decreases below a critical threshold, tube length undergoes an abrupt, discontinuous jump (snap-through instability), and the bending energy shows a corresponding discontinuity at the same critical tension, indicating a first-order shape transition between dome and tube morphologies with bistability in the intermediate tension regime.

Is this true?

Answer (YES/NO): YES